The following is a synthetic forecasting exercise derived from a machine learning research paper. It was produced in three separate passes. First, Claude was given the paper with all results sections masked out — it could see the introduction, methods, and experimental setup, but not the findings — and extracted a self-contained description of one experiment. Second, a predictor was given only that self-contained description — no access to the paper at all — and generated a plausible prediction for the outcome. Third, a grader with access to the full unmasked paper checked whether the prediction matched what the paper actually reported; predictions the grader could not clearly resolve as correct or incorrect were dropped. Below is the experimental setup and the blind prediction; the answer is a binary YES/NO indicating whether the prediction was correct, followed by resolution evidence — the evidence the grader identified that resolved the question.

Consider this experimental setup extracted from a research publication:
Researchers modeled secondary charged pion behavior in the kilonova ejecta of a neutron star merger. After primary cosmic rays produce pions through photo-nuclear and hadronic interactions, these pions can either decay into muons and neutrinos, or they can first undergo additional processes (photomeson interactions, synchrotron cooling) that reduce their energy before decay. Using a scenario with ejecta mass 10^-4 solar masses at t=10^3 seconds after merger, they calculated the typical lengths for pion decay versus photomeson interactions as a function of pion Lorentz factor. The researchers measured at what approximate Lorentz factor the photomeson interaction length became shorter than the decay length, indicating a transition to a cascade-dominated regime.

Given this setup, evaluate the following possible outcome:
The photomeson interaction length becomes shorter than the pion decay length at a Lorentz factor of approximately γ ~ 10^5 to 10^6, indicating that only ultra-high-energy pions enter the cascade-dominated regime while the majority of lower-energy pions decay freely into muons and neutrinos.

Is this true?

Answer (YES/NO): YES